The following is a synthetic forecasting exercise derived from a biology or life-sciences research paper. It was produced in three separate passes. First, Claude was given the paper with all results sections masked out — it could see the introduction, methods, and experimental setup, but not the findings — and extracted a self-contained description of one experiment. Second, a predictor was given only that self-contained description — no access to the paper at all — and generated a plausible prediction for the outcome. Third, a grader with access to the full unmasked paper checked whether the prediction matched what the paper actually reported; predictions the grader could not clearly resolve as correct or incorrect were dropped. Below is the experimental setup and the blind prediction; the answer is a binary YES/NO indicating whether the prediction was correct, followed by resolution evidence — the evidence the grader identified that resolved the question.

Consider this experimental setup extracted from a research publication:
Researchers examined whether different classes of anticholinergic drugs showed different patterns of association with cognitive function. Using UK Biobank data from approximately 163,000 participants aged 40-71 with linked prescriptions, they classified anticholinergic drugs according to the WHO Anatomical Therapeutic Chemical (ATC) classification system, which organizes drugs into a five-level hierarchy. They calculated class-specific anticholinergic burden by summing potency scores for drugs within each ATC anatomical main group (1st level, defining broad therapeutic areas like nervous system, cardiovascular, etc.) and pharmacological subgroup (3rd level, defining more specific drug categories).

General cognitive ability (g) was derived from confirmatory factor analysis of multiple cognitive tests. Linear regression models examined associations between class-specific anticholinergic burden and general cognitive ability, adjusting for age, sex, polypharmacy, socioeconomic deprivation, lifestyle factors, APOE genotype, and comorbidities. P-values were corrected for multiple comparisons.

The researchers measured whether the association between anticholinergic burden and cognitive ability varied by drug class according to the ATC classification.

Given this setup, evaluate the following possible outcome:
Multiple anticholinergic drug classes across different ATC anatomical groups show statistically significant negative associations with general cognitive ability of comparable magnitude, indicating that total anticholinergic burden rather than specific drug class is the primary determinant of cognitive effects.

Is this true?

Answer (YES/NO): NO